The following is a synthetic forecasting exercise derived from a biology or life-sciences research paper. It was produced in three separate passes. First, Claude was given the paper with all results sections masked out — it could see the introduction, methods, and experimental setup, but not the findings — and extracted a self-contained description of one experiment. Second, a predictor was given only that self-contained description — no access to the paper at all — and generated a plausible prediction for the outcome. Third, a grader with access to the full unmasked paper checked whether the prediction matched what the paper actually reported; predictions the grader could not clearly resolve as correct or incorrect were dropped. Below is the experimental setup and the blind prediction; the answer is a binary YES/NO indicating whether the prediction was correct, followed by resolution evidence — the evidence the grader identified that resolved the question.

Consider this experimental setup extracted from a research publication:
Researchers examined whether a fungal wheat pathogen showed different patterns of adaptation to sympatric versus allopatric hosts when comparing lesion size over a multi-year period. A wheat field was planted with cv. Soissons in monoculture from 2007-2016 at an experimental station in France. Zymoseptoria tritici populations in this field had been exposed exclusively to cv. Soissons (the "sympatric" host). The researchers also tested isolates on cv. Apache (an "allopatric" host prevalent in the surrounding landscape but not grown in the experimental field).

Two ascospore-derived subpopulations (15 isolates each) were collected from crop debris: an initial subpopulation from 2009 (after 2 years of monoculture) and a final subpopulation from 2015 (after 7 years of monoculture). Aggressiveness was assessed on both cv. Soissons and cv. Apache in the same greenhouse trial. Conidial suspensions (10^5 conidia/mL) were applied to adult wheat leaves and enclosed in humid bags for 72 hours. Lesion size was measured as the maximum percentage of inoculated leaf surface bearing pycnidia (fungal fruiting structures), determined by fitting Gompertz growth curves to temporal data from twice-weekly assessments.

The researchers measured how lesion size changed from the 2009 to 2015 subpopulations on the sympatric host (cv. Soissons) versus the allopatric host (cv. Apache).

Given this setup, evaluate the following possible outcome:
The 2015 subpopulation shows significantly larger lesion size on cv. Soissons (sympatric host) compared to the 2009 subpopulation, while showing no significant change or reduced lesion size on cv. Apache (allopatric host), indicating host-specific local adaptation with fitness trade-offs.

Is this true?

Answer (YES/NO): NO